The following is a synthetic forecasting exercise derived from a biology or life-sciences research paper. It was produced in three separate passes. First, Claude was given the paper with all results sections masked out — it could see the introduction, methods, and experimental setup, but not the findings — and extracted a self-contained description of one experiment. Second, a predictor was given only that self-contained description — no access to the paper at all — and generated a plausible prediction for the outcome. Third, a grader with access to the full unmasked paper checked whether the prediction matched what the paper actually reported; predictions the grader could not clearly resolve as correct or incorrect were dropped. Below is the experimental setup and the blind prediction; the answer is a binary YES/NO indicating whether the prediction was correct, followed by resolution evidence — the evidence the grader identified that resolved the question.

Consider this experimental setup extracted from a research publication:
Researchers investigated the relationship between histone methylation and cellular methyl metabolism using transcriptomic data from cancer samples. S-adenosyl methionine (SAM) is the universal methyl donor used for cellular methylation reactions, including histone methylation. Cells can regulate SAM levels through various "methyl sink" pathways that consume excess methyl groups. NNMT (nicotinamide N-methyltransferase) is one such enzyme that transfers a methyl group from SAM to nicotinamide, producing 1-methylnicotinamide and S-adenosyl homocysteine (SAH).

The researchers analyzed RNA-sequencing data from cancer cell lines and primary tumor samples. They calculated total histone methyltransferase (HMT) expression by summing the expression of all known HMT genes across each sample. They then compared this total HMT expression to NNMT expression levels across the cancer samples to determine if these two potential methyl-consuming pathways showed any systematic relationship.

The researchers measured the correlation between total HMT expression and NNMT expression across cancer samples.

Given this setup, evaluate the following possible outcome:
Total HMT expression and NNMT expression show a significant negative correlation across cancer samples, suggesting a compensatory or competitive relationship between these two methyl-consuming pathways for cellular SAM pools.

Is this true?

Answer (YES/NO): YES